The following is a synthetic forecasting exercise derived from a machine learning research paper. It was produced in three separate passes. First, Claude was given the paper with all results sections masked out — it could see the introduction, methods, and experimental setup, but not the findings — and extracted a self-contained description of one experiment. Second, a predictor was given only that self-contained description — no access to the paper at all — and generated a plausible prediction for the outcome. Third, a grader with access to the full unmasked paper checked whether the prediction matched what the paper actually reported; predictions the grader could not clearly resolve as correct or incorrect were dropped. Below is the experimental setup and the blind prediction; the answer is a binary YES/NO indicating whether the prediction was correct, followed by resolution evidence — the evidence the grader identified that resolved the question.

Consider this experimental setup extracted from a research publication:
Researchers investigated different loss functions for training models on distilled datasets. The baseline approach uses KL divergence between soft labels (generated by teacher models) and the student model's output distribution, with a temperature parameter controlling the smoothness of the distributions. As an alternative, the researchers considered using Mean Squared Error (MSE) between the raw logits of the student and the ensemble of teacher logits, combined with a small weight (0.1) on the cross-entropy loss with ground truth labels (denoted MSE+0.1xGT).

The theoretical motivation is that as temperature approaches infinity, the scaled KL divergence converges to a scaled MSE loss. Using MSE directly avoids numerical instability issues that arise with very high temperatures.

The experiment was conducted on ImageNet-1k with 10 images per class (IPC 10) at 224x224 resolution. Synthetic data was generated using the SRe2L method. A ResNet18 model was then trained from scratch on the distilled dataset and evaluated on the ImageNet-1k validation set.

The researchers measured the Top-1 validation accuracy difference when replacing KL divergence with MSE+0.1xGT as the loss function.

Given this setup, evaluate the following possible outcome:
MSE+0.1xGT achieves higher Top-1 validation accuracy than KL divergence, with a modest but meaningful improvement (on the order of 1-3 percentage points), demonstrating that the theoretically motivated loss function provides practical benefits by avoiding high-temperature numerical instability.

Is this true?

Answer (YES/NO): NO